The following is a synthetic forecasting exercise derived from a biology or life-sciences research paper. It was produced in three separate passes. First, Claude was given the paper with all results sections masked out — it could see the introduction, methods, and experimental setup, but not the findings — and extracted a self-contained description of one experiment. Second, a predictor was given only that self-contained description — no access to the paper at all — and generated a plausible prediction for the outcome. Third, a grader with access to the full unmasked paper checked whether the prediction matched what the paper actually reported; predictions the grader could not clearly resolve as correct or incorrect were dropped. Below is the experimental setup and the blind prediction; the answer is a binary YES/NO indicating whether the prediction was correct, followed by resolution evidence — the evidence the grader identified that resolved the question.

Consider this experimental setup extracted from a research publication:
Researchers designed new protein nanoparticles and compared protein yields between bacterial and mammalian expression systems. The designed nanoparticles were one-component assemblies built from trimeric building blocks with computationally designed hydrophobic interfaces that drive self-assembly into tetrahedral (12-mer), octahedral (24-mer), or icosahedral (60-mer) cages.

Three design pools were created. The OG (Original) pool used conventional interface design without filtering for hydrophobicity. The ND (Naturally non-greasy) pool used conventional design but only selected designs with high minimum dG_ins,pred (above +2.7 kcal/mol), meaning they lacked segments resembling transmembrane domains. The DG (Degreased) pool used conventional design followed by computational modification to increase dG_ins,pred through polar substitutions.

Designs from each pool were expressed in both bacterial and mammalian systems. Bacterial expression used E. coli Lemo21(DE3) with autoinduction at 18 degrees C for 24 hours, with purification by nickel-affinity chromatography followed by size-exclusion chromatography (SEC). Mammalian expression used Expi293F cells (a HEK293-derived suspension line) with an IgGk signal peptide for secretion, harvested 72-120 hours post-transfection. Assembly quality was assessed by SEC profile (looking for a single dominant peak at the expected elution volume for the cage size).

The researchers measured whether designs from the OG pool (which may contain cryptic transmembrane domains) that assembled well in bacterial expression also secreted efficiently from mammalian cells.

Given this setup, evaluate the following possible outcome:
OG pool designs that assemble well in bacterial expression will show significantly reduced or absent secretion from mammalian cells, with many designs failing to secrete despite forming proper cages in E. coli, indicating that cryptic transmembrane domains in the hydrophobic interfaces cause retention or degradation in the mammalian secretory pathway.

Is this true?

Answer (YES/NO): NO